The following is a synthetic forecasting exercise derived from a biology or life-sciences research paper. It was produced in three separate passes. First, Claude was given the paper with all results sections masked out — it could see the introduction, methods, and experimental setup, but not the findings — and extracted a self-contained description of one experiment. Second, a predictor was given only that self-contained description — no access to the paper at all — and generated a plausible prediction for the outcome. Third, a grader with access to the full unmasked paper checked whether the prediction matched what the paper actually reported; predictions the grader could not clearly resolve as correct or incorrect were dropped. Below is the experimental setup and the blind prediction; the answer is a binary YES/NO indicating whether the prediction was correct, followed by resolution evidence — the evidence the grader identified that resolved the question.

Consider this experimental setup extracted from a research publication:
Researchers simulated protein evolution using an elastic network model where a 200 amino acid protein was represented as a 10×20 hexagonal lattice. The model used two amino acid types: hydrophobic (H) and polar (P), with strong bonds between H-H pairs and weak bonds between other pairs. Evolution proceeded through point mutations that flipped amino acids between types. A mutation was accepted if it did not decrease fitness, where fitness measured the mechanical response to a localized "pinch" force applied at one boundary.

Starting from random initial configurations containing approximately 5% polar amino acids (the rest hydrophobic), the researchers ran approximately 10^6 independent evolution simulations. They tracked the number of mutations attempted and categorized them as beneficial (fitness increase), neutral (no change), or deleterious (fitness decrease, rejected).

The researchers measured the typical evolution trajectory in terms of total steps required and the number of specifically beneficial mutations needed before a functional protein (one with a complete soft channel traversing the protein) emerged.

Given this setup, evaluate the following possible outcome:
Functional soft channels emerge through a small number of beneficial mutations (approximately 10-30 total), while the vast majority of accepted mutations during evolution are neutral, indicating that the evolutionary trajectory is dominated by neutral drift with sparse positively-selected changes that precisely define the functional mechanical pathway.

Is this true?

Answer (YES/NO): YES